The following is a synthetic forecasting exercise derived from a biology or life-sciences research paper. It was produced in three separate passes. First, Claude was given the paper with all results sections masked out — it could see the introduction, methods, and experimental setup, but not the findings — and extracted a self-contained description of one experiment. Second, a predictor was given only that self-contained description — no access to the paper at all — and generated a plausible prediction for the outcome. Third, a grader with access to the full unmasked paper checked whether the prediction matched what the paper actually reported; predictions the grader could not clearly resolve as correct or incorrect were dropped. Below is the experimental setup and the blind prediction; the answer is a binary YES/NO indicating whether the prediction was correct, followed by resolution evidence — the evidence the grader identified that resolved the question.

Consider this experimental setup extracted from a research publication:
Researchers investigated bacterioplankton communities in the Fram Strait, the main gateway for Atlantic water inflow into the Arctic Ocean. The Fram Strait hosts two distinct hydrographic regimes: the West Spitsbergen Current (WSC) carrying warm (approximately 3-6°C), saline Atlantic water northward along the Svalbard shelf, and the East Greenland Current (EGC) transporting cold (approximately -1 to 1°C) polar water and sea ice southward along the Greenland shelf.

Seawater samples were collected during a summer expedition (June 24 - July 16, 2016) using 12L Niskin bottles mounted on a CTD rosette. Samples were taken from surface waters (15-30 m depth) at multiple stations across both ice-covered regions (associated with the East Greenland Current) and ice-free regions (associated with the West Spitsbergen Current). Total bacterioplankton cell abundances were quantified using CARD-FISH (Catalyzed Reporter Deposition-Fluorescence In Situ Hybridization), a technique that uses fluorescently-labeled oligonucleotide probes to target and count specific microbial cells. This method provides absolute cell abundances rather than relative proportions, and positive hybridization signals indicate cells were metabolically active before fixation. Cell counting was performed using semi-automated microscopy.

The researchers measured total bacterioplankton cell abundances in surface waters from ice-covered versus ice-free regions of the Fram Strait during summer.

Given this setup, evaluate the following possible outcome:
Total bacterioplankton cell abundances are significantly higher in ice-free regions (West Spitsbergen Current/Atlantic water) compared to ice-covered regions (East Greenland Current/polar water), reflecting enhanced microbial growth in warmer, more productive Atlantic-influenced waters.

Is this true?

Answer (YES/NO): YES